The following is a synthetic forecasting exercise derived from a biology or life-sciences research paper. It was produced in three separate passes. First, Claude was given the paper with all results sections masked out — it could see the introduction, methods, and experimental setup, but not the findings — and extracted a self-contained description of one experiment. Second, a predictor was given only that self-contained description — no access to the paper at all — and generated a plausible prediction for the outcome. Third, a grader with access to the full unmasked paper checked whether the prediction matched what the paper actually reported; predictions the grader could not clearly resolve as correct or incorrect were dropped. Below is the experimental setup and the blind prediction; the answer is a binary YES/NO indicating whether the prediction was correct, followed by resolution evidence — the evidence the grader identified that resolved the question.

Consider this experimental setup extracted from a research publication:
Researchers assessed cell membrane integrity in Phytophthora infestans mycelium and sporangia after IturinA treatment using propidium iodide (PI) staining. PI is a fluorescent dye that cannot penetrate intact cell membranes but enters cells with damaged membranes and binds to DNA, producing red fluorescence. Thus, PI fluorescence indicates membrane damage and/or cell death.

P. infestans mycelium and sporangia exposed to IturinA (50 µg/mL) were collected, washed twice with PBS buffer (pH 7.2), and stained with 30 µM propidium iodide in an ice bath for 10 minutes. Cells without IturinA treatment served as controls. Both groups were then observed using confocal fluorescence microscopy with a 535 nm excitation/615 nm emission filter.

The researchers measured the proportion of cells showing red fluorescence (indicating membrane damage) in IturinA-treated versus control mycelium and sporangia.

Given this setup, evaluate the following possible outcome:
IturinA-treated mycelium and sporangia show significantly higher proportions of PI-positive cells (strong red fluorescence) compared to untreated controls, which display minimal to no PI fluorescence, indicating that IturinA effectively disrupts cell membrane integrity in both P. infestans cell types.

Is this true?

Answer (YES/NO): NO